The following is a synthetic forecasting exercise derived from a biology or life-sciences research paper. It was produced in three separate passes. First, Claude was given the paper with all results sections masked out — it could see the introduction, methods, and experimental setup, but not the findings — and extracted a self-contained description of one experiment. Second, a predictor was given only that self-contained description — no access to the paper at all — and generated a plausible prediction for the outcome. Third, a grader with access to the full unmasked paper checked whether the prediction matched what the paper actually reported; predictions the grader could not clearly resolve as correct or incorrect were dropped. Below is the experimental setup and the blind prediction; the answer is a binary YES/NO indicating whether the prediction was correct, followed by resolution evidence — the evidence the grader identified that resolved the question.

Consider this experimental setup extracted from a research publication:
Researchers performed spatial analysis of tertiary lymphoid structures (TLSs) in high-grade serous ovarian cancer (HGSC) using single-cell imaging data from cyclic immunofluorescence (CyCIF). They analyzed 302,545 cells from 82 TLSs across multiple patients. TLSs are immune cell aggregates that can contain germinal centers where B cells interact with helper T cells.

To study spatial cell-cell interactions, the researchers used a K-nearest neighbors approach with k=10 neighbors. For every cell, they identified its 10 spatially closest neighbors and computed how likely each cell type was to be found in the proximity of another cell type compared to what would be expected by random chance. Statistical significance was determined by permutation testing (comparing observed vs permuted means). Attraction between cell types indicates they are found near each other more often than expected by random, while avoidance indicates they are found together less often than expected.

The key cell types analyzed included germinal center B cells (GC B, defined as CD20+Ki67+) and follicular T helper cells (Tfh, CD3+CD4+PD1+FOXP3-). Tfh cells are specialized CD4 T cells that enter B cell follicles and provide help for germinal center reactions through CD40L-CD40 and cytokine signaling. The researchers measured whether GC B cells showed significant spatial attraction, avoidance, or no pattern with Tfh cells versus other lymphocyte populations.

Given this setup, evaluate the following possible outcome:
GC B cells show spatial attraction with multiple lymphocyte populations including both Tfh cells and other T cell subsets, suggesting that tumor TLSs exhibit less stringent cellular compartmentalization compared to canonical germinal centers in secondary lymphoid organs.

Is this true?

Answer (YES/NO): NO